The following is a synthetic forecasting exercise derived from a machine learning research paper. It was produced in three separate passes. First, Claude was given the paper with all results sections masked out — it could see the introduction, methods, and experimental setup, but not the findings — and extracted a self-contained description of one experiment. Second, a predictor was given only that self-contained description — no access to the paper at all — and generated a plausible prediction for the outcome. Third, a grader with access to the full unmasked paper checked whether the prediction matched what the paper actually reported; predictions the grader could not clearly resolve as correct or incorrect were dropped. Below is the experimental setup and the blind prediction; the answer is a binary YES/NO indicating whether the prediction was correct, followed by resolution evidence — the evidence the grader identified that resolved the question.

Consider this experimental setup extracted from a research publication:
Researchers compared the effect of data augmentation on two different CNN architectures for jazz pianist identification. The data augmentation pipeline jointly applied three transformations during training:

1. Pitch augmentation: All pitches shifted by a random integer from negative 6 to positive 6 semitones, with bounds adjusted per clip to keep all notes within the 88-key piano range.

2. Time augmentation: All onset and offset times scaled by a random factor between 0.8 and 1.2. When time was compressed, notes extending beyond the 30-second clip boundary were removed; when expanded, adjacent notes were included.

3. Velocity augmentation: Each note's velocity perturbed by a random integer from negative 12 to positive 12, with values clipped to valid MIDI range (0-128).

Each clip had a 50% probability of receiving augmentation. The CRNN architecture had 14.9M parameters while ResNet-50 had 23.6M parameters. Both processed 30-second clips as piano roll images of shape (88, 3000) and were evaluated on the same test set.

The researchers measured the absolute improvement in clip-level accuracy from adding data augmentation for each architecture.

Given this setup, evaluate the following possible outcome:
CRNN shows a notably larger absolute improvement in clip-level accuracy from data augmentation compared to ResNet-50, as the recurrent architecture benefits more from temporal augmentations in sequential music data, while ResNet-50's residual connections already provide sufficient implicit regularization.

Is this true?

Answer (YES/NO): YES